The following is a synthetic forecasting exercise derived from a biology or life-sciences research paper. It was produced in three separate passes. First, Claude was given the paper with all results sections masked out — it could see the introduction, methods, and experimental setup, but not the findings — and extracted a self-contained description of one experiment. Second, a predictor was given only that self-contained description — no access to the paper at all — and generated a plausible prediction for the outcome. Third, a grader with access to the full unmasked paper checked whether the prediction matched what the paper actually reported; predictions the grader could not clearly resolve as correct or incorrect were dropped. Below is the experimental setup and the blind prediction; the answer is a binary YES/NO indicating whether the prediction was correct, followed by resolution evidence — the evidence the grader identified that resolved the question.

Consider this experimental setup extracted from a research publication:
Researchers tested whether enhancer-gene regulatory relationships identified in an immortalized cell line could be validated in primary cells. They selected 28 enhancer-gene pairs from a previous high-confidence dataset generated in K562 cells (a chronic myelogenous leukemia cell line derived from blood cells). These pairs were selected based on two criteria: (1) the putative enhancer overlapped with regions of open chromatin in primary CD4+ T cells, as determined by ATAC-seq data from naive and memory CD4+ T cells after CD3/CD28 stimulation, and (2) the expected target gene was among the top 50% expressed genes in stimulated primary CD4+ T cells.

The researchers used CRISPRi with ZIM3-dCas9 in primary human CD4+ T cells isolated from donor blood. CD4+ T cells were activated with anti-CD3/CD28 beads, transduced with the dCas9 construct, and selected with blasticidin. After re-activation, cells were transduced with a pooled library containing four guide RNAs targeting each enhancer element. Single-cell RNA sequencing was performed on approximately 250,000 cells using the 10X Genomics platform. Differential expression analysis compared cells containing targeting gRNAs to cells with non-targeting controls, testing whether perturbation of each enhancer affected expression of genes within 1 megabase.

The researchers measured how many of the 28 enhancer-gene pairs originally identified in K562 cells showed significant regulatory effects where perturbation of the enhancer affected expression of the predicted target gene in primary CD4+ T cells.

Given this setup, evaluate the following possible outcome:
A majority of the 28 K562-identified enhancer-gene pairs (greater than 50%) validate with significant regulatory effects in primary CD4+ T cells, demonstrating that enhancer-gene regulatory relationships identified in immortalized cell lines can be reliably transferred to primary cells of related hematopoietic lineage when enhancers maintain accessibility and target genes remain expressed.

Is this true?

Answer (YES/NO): YES